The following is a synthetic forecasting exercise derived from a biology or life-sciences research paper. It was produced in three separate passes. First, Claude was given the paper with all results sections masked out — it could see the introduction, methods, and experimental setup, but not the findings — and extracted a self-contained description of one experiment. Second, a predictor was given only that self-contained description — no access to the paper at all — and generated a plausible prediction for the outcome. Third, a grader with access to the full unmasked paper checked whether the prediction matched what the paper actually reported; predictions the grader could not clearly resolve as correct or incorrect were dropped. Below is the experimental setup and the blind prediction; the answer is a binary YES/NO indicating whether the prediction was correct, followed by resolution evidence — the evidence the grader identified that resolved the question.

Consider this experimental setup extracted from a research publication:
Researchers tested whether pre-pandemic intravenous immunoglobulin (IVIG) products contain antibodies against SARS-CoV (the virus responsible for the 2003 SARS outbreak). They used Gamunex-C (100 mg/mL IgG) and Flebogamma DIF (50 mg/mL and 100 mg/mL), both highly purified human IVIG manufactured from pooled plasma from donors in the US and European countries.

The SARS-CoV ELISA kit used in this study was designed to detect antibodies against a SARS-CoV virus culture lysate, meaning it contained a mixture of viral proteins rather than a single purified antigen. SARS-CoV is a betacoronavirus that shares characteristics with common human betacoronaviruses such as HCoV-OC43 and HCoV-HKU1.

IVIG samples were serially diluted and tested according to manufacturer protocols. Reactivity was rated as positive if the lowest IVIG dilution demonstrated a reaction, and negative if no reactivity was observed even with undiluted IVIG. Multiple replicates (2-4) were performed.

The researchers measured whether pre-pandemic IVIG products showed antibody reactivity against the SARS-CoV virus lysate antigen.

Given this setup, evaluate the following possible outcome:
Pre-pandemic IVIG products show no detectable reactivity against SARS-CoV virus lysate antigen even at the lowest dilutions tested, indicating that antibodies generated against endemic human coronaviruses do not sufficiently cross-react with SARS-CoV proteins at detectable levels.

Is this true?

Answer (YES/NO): NO